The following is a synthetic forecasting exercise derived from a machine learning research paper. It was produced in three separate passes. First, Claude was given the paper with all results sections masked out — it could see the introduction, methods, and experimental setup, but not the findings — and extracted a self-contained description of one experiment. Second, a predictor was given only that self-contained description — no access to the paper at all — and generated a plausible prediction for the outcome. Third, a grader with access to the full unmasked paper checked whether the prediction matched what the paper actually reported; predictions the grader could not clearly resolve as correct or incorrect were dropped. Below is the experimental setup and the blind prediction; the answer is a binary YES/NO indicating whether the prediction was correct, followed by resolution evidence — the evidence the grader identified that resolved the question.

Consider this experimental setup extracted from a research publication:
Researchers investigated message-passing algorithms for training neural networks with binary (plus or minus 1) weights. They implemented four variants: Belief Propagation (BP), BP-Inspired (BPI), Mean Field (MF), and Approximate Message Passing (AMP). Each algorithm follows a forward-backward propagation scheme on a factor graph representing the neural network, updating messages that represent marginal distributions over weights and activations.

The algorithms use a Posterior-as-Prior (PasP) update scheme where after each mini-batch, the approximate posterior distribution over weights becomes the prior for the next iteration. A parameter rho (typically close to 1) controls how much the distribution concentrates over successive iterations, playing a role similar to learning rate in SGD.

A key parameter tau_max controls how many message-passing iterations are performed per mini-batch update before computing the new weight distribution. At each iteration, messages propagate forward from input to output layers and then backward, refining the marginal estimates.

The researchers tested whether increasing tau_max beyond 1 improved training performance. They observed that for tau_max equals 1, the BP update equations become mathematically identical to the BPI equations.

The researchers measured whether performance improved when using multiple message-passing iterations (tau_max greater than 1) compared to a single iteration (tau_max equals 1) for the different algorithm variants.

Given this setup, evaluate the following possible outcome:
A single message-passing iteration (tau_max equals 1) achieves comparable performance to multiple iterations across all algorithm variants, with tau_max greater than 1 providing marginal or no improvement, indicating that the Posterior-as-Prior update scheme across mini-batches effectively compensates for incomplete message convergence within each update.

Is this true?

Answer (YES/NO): NO